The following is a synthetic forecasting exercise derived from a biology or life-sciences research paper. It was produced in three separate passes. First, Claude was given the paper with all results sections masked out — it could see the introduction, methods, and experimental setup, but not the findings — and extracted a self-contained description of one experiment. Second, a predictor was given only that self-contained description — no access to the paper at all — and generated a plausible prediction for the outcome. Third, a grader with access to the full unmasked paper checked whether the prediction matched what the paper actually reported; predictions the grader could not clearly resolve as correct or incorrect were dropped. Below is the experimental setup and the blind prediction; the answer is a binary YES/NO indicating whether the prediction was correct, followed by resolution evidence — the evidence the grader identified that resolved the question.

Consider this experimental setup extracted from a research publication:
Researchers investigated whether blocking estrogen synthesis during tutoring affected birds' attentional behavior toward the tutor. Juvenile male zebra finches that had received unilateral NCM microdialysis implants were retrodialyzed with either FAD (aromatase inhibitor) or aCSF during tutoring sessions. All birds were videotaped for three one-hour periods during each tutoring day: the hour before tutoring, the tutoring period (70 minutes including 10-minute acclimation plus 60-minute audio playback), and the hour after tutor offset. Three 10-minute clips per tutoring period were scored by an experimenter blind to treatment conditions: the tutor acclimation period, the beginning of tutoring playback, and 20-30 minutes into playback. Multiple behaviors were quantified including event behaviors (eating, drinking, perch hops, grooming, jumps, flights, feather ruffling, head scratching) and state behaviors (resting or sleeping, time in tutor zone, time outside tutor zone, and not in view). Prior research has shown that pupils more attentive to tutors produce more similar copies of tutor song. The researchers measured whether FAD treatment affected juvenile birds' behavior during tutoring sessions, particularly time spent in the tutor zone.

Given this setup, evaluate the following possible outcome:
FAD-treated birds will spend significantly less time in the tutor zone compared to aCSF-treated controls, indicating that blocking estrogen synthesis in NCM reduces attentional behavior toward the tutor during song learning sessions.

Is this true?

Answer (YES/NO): NO